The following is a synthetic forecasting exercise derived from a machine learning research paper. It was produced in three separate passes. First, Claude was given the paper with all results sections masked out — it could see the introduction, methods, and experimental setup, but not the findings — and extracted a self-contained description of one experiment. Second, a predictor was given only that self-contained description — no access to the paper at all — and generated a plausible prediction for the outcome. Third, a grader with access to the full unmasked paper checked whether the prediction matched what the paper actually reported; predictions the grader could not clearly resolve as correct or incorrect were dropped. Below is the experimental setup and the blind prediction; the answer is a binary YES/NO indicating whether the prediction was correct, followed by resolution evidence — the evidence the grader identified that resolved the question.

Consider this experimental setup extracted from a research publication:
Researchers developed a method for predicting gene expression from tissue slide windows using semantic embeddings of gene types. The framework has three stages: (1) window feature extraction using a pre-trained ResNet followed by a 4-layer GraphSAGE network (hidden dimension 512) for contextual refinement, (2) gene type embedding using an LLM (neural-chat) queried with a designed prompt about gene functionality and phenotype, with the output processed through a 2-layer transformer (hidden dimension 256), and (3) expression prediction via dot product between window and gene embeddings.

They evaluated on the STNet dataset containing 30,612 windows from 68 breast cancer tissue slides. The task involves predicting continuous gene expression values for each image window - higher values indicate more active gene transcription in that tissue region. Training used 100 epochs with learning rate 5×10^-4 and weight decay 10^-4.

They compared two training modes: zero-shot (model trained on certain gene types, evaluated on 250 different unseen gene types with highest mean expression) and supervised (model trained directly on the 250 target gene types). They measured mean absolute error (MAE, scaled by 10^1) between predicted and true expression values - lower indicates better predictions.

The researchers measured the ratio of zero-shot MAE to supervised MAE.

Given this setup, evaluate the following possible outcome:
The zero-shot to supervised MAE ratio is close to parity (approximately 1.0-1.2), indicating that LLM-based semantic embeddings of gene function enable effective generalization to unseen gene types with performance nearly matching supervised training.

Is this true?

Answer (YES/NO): NO